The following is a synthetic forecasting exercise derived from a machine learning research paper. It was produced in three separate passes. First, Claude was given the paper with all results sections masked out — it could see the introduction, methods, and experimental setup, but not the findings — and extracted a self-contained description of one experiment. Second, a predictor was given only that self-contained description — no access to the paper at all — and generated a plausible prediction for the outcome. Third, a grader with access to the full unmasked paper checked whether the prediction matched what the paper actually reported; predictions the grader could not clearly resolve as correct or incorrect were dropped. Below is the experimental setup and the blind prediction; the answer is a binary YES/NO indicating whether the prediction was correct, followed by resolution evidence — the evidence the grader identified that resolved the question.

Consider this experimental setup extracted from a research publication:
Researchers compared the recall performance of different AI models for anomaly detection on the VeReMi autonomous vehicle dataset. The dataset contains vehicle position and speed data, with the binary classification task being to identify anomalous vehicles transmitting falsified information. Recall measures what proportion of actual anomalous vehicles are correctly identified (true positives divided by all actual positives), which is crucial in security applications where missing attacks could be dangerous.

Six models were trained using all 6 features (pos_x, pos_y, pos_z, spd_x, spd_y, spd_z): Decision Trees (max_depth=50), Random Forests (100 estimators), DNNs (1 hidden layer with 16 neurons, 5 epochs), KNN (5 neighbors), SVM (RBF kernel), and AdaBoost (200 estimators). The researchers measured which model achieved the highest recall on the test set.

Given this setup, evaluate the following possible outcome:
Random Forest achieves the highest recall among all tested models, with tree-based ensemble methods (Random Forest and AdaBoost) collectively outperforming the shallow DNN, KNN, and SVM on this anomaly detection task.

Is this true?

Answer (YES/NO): NO